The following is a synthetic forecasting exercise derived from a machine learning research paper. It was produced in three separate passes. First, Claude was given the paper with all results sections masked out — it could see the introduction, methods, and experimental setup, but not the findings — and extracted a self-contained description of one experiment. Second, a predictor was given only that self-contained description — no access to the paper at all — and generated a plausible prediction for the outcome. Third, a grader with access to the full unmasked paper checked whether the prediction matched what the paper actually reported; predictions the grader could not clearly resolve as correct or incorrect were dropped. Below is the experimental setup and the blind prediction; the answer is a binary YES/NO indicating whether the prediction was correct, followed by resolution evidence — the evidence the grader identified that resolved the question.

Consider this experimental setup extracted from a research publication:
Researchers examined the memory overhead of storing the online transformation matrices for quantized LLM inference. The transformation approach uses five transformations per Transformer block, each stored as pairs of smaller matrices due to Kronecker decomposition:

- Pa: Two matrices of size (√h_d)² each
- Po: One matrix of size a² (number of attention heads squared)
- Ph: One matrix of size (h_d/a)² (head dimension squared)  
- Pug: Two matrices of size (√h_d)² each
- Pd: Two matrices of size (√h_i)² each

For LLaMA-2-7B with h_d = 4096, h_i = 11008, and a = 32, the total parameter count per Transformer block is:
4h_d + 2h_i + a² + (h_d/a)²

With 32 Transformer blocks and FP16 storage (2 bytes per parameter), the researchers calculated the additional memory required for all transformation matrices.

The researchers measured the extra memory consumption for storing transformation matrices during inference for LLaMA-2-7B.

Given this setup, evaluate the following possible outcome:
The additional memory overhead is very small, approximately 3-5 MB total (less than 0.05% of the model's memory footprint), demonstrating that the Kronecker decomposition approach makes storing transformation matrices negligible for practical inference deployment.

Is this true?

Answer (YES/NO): YES